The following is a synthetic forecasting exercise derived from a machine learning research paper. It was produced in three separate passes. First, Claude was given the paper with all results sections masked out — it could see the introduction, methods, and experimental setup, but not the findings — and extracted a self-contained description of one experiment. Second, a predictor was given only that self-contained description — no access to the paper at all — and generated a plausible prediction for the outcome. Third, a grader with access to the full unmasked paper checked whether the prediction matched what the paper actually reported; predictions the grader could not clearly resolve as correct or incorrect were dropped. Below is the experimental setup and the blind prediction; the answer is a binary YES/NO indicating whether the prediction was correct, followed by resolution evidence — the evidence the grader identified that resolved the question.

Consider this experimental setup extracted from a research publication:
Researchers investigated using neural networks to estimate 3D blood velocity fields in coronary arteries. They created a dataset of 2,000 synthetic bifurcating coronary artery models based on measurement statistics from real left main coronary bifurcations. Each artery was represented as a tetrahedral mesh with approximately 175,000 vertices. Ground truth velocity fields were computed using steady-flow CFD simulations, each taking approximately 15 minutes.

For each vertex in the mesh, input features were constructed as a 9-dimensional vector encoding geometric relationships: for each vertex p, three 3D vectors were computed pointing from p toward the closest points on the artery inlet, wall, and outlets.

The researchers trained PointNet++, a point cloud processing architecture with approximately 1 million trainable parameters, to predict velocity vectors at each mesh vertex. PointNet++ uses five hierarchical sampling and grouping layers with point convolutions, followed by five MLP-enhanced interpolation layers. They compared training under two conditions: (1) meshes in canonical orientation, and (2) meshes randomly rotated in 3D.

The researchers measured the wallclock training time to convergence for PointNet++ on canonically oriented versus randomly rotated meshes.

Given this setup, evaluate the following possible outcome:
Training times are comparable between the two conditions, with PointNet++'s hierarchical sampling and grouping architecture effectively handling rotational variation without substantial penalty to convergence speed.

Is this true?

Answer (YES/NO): NO